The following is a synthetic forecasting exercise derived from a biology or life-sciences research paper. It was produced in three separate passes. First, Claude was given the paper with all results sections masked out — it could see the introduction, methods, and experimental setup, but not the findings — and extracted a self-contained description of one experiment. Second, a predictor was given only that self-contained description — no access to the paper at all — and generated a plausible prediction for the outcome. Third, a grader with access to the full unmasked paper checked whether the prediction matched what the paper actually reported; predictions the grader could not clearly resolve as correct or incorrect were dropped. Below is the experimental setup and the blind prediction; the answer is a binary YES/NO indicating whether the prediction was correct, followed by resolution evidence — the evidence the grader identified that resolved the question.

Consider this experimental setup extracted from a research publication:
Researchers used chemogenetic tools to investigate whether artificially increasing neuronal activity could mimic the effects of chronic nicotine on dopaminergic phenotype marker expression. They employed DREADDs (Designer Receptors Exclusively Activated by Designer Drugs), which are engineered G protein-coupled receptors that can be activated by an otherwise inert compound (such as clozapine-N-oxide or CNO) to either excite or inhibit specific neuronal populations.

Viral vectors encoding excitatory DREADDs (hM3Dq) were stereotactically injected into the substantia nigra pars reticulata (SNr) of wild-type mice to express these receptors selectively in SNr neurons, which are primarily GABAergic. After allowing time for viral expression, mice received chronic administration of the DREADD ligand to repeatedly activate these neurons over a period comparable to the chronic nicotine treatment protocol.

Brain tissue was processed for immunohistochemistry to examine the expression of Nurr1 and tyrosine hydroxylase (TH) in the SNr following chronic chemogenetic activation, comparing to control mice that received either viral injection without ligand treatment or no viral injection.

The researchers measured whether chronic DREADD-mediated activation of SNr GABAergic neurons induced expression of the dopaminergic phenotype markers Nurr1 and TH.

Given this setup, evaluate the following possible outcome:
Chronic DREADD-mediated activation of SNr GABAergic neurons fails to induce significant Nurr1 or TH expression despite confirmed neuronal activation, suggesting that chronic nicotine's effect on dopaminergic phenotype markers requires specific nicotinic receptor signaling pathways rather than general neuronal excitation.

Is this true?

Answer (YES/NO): NO